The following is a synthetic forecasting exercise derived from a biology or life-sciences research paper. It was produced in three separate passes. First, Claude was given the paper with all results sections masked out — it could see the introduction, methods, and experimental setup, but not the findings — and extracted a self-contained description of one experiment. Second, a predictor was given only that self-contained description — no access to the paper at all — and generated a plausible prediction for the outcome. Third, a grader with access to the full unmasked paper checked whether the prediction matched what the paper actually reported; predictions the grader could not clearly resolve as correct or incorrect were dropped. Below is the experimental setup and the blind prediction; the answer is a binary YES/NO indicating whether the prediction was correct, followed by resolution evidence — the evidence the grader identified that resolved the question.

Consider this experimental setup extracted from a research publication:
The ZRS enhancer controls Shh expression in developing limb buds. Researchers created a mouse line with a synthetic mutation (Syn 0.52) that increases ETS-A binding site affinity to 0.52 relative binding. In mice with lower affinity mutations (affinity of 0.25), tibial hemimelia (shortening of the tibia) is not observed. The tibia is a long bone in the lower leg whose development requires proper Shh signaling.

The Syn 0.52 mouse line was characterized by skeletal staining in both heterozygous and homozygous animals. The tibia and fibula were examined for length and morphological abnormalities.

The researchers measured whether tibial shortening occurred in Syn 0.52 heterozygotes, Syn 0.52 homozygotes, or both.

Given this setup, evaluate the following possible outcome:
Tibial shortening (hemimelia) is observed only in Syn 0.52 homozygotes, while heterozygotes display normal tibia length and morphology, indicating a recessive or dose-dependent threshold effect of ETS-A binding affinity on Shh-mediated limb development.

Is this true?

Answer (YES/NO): YES